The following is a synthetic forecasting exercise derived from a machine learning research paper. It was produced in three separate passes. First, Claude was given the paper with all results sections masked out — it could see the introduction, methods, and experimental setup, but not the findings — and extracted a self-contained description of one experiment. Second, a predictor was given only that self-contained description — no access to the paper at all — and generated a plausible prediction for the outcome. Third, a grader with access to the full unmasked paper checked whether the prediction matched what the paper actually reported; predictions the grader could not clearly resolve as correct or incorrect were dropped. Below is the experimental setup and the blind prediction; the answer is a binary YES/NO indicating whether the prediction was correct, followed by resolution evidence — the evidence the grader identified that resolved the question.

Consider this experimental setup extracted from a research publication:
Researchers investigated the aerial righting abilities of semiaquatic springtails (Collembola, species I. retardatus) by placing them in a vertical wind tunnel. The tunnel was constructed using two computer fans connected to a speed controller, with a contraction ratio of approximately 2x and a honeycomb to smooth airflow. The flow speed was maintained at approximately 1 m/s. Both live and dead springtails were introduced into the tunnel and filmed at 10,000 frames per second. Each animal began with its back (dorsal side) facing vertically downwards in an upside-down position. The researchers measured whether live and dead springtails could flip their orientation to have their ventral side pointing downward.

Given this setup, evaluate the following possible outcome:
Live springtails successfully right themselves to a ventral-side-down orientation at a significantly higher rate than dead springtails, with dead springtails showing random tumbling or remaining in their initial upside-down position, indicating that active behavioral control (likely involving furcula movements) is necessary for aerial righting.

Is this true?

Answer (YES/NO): NO